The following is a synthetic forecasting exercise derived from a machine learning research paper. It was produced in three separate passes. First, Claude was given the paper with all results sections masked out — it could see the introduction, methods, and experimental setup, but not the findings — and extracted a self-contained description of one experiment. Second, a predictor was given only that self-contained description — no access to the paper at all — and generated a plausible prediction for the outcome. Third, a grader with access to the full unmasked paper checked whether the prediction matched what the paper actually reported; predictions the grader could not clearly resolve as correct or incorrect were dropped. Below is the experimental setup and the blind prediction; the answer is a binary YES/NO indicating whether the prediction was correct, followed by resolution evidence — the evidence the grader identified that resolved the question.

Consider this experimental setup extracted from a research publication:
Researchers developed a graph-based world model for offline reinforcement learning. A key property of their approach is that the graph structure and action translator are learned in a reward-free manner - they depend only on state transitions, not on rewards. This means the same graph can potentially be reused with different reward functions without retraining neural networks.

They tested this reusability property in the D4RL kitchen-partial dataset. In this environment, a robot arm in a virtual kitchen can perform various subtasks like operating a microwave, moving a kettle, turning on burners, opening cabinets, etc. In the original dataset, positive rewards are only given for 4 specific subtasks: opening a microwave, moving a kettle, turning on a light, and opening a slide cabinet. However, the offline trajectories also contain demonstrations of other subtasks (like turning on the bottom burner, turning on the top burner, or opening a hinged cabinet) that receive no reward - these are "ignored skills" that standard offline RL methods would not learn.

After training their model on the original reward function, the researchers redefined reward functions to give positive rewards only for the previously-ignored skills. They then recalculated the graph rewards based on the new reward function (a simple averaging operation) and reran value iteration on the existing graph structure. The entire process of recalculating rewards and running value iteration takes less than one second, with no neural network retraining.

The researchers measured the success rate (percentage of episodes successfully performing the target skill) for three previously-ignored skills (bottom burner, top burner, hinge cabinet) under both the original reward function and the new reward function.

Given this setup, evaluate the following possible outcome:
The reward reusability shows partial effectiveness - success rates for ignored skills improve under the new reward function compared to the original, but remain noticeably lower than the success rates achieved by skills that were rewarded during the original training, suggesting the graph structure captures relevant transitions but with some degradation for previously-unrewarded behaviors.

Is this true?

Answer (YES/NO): NO